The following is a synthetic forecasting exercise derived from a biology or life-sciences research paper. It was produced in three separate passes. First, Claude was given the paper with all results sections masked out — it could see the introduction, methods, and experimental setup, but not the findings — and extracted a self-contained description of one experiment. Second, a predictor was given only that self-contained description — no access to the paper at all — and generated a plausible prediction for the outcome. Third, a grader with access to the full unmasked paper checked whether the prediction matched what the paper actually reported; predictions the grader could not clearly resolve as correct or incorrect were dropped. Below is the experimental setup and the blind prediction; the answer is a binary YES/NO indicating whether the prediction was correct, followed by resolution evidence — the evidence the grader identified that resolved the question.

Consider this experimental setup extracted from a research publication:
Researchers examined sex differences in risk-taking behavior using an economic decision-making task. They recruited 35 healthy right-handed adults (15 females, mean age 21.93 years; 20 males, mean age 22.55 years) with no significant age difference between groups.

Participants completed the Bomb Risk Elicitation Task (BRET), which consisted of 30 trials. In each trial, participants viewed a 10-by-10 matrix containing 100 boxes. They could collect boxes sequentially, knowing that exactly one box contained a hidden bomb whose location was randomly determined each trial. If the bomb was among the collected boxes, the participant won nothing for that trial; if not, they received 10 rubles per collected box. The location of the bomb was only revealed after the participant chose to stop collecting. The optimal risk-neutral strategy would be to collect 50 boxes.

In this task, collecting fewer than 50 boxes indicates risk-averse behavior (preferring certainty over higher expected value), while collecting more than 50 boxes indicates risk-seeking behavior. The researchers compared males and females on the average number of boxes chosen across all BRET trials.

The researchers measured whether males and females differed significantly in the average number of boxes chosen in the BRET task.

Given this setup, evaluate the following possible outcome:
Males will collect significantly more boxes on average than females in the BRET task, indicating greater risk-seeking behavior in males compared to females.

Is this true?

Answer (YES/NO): YES